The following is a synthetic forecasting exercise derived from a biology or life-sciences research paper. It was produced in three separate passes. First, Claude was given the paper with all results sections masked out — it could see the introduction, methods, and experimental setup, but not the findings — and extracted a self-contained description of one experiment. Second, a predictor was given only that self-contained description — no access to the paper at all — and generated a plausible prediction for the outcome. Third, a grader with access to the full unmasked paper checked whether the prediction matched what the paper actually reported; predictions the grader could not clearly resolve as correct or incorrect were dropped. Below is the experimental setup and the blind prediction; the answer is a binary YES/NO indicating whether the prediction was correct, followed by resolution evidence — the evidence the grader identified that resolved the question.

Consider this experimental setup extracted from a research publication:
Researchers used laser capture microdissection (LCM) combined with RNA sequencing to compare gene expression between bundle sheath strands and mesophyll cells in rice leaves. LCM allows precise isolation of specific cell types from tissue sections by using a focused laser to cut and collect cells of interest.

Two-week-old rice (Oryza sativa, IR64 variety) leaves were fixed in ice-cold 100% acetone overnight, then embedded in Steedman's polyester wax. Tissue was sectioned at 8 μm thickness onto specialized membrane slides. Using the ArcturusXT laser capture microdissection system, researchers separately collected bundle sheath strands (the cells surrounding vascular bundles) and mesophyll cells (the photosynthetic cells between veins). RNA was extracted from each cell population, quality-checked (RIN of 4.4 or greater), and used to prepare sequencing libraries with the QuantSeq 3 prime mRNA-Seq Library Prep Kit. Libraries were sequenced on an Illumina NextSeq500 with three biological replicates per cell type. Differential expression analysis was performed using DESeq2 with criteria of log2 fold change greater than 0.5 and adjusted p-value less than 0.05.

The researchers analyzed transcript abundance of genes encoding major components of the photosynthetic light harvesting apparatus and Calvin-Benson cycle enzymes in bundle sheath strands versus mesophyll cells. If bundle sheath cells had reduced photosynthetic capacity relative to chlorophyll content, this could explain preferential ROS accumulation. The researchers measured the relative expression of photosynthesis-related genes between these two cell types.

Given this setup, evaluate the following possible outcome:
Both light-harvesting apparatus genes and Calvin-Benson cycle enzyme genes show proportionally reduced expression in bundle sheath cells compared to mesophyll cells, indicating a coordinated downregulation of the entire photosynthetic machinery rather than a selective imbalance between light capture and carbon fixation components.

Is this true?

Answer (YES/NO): YES